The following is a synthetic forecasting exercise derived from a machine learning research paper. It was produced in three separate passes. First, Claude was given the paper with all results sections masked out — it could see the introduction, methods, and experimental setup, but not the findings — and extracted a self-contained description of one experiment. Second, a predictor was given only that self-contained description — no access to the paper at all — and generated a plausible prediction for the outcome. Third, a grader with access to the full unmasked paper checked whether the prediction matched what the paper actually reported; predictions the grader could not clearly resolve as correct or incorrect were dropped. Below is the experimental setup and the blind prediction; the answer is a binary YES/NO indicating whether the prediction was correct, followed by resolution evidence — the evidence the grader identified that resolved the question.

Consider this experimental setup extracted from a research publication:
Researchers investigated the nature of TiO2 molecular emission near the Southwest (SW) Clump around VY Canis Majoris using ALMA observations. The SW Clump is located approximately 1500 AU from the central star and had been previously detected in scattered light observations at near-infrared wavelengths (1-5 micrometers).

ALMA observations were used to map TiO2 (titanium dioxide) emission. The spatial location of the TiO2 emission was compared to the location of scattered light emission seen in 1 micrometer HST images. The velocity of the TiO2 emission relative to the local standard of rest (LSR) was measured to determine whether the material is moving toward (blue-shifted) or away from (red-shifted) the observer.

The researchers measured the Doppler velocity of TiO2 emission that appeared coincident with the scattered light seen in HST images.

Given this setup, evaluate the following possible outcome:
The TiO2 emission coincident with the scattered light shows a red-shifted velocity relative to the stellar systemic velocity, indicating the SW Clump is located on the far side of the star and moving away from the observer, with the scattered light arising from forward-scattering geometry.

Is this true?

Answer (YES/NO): NO